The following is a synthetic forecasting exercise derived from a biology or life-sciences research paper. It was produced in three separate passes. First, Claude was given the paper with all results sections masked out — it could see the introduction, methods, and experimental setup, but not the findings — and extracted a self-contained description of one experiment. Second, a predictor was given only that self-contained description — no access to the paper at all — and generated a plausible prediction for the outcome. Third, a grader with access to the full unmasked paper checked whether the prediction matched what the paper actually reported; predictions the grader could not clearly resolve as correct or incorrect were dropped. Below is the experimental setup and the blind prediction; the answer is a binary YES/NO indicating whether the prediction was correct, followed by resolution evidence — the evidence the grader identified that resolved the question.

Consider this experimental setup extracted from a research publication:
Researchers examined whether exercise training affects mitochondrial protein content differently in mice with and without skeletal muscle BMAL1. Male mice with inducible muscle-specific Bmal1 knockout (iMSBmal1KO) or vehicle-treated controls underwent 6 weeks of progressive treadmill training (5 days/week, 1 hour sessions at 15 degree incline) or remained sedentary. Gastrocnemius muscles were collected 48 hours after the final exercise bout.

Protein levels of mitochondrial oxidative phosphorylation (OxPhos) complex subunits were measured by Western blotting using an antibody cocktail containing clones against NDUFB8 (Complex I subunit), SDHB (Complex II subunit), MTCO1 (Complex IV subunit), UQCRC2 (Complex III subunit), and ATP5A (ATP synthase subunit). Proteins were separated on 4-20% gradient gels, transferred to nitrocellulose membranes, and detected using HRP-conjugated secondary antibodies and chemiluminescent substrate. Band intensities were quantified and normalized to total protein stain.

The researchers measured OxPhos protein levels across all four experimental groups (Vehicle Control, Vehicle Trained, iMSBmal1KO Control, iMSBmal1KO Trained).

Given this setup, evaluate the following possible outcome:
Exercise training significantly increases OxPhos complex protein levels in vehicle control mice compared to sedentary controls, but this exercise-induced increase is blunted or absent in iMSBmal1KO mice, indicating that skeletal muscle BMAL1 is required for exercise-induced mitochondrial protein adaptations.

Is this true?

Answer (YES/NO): NO